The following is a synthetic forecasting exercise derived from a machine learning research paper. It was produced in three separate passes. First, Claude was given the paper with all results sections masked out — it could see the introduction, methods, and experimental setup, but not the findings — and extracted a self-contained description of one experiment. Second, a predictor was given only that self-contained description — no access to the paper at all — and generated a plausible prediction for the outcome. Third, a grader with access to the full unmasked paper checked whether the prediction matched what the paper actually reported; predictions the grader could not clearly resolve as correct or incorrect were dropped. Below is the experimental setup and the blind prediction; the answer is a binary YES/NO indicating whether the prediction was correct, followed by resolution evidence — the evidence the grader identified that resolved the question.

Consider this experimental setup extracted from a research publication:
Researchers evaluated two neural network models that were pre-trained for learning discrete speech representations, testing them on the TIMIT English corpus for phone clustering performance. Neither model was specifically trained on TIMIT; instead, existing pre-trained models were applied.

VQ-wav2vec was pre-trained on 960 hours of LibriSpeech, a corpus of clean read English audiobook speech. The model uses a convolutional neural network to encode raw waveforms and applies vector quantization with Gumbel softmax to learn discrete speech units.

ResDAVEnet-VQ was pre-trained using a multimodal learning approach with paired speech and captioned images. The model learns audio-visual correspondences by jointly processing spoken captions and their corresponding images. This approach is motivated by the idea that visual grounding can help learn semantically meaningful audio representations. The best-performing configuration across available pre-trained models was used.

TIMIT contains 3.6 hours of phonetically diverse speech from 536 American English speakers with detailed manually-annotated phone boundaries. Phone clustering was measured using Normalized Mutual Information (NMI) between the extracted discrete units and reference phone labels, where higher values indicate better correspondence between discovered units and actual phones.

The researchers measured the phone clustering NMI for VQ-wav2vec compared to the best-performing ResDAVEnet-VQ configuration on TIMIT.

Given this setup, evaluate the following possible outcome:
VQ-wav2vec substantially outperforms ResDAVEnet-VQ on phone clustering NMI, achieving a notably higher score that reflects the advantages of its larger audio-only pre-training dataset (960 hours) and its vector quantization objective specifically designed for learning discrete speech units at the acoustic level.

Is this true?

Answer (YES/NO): NO